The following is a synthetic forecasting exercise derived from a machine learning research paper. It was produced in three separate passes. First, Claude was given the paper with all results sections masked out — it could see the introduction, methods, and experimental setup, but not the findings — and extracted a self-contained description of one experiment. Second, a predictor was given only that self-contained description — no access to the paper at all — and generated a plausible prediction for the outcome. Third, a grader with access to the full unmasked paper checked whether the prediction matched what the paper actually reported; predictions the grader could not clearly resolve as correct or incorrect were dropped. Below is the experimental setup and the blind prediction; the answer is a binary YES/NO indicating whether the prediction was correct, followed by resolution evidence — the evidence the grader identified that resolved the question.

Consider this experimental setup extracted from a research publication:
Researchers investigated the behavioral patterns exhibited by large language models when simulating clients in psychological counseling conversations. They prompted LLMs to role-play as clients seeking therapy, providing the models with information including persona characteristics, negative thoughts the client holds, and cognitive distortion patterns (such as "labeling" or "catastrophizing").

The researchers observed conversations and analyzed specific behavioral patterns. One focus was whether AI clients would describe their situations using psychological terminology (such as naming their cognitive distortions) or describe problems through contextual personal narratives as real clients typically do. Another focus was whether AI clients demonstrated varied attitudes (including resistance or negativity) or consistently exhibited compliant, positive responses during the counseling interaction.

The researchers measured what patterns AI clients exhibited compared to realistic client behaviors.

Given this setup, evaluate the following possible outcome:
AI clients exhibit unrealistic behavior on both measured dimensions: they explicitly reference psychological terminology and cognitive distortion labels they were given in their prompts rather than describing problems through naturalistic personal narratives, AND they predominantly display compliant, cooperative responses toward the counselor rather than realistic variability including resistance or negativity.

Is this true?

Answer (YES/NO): YES